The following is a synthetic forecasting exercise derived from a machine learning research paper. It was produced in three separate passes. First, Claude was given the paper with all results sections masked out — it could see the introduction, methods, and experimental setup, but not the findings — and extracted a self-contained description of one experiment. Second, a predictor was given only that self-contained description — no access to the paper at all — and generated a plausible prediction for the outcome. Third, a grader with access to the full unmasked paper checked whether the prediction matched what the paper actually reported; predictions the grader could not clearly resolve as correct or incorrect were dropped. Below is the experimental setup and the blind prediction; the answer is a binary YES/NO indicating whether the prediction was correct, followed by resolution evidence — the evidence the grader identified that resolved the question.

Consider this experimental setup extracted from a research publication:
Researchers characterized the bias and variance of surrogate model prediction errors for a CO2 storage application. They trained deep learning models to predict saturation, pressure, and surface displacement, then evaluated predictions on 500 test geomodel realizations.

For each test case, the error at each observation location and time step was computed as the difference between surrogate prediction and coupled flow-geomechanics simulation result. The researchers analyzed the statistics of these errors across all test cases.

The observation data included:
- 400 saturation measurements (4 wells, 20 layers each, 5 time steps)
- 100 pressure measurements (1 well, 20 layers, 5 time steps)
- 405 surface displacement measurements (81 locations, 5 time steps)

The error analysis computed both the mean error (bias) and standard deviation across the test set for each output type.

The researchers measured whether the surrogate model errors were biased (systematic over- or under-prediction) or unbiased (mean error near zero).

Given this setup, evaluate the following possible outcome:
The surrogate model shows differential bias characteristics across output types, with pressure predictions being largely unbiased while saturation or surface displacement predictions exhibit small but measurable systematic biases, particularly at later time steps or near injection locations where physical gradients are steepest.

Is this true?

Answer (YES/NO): NO